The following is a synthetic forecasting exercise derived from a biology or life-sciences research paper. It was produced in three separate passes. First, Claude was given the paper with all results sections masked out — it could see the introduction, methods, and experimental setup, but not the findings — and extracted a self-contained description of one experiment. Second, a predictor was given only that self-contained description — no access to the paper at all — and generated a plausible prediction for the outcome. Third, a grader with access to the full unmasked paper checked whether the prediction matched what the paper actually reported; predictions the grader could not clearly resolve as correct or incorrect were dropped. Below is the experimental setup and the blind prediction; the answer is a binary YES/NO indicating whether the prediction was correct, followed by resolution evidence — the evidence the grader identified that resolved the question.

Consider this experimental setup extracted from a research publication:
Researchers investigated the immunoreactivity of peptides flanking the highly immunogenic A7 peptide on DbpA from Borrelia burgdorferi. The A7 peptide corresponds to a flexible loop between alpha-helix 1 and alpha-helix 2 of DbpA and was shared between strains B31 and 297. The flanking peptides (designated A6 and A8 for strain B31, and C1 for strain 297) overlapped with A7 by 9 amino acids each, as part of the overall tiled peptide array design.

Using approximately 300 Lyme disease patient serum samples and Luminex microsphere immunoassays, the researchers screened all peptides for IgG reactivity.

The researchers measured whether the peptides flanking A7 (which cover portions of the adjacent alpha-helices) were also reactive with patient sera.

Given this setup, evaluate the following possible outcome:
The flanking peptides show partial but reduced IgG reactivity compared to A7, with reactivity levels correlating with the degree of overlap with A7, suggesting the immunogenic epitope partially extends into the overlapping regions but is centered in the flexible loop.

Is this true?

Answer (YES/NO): NO